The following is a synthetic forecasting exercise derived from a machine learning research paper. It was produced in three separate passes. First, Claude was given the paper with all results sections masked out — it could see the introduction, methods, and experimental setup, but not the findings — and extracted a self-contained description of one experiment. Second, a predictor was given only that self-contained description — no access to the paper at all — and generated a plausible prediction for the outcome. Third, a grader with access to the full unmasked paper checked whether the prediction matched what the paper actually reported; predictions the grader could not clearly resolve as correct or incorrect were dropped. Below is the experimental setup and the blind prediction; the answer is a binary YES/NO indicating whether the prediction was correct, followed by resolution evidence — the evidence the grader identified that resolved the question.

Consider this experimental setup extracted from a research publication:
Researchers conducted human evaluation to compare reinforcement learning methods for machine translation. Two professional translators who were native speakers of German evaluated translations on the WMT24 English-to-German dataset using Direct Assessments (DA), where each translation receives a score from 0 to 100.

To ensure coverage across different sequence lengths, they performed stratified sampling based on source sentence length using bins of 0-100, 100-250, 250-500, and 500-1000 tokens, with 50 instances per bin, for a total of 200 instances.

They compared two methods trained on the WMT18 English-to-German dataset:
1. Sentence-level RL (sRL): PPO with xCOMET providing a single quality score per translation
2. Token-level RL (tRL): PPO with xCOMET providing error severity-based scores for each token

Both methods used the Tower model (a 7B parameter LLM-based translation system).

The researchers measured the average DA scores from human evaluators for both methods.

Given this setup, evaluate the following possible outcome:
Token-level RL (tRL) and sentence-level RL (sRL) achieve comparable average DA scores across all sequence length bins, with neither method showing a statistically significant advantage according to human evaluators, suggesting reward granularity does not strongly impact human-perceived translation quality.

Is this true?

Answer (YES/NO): NO